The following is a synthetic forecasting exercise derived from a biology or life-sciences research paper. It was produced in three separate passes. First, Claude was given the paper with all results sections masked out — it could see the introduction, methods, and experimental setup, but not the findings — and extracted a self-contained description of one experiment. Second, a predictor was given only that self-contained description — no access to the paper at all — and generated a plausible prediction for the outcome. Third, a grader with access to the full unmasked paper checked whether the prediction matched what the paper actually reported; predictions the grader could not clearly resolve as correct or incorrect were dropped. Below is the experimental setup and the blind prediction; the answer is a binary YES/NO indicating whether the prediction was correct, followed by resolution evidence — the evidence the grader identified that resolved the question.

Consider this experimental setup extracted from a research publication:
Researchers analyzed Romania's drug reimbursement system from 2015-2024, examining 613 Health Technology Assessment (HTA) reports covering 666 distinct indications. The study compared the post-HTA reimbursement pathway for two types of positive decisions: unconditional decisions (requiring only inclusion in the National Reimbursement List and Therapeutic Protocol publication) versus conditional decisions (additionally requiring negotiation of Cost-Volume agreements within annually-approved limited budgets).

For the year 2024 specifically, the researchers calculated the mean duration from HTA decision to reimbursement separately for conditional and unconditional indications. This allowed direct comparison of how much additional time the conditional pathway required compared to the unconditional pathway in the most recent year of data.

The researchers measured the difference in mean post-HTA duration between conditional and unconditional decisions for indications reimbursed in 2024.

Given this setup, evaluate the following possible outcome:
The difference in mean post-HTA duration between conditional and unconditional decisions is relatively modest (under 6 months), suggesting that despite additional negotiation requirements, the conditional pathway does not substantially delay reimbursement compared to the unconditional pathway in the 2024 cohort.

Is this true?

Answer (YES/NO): NO